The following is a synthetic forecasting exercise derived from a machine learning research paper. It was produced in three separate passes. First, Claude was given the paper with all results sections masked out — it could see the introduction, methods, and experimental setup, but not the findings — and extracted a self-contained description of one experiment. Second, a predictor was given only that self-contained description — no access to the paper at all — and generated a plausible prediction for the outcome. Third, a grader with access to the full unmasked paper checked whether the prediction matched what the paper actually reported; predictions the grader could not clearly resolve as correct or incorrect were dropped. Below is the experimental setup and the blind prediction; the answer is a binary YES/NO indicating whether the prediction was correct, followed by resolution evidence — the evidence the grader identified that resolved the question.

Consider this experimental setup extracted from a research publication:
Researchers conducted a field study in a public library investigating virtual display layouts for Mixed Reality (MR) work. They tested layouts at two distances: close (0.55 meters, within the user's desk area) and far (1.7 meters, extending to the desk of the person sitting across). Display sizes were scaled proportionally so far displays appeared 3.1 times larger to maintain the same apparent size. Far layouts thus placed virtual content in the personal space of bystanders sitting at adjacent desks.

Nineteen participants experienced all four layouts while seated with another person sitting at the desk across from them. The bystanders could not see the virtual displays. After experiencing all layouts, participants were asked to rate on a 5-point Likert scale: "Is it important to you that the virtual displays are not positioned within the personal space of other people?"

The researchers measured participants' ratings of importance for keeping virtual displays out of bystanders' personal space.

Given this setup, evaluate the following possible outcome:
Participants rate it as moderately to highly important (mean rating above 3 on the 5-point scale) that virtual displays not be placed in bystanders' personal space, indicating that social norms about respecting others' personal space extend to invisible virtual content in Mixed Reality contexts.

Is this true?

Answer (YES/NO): NO